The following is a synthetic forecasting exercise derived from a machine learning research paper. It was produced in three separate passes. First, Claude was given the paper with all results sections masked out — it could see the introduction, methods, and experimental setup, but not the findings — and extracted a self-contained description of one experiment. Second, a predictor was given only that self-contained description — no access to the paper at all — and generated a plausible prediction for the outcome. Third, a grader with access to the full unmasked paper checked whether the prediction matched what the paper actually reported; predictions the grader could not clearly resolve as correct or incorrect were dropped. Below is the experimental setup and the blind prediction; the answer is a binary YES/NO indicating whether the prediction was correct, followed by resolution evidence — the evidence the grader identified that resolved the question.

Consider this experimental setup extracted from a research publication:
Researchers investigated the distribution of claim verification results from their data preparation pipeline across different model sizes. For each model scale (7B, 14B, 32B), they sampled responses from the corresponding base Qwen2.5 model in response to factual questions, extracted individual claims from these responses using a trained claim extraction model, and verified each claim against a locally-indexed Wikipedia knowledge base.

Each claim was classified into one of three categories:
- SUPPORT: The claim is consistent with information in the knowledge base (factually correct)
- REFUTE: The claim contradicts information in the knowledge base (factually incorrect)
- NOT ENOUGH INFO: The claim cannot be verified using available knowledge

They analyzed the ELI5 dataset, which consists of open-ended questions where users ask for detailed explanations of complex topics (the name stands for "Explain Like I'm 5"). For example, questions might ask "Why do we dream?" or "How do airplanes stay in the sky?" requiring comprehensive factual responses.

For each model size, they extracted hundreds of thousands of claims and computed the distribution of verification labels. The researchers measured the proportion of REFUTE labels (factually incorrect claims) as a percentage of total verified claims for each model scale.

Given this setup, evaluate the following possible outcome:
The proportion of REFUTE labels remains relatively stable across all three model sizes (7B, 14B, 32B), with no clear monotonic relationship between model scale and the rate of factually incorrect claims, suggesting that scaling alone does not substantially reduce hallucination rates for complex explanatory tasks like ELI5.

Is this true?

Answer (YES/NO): NO